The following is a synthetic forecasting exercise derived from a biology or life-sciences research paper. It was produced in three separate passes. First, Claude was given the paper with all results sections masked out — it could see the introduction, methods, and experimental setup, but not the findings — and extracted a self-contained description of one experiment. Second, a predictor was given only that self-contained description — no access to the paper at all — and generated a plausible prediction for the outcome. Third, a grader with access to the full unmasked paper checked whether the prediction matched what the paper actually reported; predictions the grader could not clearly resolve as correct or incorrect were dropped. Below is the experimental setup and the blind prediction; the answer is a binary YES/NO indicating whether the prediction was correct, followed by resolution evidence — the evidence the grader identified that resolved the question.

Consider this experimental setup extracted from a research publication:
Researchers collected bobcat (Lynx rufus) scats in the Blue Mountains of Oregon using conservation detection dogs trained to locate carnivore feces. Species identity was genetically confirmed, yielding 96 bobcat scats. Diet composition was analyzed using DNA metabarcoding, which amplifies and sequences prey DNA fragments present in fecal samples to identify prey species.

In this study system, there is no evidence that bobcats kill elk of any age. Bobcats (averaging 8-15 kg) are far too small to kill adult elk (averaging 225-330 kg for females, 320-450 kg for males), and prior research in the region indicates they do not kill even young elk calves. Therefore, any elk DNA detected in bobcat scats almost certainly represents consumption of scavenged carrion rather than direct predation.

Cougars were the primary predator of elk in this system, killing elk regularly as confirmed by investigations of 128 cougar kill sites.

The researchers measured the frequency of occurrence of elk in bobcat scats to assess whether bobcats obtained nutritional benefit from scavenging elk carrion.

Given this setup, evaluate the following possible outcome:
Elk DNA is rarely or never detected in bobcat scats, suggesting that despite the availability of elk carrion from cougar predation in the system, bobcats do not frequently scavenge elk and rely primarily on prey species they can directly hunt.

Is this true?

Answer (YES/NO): YES